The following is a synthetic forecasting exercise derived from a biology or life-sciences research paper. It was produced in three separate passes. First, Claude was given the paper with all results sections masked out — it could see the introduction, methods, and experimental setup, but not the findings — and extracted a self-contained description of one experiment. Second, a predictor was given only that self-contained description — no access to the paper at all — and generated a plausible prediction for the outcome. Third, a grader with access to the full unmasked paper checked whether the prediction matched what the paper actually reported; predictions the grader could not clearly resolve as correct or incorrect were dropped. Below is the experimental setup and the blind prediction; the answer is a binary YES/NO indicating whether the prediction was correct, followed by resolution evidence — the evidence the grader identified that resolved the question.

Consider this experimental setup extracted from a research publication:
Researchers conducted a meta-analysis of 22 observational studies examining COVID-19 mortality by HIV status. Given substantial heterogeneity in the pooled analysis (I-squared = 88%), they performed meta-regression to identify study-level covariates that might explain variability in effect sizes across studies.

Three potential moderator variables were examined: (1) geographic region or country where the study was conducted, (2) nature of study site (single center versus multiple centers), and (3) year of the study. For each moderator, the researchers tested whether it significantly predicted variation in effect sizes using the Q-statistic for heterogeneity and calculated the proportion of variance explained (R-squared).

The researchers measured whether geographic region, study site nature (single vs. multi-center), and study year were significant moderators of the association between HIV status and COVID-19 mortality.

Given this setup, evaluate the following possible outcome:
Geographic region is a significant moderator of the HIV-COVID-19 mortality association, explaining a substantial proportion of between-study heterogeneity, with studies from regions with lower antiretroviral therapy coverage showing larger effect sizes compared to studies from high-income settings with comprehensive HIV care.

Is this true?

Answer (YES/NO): NO